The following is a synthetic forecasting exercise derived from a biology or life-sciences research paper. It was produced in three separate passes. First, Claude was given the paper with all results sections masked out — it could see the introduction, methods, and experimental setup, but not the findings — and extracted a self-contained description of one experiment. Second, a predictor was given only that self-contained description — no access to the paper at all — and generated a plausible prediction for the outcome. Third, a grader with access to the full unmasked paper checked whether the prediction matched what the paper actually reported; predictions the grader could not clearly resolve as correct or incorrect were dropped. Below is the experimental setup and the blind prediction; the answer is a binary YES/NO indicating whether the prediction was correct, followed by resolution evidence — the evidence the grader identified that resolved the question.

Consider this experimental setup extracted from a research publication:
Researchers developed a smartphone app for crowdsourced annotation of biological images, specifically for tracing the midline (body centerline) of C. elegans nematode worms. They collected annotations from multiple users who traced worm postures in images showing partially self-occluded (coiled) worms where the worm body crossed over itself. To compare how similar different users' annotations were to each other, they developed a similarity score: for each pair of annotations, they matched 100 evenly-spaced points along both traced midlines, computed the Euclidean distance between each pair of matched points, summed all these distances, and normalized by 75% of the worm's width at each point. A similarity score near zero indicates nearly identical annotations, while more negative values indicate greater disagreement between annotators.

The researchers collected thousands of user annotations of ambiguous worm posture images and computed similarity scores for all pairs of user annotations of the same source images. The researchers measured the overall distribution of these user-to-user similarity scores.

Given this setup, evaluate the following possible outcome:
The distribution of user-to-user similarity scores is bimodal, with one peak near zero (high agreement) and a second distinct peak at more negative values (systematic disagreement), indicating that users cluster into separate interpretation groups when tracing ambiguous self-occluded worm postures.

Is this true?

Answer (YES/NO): YES